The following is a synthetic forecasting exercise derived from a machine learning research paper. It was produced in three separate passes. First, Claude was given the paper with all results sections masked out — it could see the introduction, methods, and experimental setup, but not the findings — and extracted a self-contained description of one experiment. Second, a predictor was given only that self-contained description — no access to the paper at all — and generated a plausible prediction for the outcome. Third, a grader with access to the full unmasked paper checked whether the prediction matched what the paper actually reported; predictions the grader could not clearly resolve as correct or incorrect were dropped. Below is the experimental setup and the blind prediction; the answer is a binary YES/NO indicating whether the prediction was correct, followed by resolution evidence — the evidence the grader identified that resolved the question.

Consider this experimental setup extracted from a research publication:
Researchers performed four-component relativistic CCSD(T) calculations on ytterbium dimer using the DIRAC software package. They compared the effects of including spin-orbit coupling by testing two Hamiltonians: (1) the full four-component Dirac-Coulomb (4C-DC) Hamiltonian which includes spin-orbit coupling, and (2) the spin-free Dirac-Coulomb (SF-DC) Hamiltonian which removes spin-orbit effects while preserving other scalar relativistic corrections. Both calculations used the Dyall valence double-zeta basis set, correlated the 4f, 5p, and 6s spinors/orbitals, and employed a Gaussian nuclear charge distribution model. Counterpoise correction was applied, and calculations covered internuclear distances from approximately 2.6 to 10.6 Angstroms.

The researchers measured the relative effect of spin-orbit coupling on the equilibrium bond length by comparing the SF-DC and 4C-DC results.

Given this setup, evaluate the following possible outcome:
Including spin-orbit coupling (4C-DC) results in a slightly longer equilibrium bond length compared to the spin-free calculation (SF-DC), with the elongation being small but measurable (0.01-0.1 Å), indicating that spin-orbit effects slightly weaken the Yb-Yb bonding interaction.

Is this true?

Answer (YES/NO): NO